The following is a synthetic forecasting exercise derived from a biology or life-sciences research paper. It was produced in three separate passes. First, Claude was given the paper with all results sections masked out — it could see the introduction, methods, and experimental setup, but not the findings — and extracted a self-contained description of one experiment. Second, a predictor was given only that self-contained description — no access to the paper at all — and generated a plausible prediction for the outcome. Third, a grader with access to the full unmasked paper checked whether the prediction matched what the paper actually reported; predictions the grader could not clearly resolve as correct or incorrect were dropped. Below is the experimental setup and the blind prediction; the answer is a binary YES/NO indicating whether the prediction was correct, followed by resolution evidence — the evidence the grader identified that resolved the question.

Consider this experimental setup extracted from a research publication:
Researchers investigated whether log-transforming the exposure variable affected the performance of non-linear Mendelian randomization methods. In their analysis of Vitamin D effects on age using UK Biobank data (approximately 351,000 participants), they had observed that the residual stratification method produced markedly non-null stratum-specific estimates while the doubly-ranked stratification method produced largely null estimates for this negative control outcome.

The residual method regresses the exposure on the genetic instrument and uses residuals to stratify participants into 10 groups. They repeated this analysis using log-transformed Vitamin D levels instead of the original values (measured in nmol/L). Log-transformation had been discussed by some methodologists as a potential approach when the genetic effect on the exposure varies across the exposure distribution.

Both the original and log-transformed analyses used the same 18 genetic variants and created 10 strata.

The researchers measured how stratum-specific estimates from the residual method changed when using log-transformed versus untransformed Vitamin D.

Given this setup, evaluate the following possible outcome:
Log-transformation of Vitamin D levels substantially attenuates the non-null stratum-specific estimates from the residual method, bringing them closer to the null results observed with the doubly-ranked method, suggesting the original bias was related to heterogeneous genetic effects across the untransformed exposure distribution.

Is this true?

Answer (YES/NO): NO